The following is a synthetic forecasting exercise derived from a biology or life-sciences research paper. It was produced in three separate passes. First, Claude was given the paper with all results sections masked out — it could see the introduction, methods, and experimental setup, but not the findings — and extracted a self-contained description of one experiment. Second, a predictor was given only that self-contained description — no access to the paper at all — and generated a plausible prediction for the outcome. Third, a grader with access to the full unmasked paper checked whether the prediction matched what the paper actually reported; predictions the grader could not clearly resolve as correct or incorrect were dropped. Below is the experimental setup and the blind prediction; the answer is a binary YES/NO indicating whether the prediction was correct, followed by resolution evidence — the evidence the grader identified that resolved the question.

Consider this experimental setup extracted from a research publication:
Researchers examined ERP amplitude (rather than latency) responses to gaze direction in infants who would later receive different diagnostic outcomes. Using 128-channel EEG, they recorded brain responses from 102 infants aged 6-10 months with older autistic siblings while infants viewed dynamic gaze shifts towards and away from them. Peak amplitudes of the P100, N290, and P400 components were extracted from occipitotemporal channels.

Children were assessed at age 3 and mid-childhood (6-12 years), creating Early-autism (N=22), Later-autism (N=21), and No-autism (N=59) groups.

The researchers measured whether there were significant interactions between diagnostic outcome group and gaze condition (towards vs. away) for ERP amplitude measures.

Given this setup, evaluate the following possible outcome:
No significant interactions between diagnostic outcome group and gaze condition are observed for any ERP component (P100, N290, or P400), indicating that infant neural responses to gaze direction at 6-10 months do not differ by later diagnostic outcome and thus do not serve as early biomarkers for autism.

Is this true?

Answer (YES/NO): NO